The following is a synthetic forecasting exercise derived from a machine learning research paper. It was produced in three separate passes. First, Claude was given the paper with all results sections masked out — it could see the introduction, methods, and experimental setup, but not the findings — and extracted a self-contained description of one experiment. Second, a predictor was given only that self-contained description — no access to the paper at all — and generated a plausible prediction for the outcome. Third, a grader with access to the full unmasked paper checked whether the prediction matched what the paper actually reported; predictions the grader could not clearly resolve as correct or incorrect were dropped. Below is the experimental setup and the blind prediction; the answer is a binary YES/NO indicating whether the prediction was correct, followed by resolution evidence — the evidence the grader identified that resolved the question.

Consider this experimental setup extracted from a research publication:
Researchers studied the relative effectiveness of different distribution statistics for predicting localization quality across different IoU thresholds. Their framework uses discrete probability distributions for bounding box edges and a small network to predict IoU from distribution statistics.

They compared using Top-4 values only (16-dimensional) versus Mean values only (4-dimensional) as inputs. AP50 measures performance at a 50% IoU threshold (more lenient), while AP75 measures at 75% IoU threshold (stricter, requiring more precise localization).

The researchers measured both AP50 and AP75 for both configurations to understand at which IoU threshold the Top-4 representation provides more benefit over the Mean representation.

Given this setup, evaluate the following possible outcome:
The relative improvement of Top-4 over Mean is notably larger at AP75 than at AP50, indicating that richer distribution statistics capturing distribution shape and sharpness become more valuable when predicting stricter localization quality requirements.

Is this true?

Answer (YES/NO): YES